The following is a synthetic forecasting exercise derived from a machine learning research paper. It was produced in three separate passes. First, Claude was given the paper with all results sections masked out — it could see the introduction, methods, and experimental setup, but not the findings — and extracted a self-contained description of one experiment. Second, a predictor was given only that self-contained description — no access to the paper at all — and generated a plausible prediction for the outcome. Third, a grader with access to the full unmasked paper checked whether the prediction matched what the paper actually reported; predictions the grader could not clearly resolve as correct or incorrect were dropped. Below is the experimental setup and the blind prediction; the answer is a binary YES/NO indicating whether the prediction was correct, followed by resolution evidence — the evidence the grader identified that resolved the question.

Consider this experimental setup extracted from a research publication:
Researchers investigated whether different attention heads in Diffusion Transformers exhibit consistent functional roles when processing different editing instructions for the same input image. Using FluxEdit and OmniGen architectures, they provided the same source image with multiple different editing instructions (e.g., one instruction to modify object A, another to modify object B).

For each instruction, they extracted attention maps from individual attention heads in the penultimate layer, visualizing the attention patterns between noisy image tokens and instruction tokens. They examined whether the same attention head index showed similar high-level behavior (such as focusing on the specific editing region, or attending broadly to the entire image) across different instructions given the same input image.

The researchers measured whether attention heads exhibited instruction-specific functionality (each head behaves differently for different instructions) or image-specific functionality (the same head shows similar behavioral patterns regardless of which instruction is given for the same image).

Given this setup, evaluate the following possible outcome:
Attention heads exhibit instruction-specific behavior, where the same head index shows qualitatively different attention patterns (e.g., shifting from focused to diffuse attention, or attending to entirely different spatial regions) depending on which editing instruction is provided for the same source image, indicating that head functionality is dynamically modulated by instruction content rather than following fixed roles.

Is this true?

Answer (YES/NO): NO